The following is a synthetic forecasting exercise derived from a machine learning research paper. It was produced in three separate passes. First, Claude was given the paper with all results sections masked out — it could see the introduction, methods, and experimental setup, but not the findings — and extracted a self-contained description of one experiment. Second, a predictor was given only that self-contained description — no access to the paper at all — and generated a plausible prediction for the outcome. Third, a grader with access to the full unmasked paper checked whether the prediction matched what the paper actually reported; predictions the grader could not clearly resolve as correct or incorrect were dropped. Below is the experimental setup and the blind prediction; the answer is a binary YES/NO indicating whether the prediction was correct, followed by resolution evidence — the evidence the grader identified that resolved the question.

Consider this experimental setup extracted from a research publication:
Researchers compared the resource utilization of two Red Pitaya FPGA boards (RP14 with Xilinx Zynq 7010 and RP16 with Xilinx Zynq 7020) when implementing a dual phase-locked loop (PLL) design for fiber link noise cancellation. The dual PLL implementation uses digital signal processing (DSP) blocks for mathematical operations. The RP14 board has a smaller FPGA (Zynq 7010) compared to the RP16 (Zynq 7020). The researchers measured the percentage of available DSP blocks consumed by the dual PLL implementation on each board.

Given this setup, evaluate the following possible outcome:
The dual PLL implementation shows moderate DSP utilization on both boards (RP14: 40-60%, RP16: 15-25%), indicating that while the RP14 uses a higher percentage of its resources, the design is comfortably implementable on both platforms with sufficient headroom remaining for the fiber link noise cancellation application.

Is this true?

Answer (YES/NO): NO